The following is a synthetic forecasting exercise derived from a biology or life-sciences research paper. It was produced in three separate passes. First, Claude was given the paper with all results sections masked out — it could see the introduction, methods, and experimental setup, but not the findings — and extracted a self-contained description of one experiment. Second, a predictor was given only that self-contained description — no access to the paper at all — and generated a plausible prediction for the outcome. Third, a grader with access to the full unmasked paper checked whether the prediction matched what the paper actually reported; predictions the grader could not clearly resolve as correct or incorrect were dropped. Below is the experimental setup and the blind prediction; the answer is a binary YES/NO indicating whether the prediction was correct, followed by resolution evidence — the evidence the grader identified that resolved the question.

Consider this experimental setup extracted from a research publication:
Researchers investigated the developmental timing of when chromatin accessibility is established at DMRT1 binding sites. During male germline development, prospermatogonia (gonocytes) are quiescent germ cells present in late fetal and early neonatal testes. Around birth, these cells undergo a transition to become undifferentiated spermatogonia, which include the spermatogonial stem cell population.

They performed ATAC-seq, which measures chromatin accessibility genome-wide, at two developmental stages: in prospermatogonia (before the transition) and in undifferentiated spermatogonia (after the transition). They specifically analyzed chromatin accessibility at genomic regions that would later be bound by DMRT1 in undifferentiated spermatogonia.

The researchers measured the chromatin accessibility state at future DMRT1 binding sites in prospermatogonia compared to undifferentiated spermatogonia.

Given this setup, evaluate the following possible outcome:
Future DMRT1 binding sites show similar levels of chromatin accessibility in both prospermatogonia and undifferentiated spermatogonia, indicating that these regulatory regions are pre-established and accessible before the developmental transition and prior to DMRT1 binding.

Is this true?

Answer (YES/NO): NO